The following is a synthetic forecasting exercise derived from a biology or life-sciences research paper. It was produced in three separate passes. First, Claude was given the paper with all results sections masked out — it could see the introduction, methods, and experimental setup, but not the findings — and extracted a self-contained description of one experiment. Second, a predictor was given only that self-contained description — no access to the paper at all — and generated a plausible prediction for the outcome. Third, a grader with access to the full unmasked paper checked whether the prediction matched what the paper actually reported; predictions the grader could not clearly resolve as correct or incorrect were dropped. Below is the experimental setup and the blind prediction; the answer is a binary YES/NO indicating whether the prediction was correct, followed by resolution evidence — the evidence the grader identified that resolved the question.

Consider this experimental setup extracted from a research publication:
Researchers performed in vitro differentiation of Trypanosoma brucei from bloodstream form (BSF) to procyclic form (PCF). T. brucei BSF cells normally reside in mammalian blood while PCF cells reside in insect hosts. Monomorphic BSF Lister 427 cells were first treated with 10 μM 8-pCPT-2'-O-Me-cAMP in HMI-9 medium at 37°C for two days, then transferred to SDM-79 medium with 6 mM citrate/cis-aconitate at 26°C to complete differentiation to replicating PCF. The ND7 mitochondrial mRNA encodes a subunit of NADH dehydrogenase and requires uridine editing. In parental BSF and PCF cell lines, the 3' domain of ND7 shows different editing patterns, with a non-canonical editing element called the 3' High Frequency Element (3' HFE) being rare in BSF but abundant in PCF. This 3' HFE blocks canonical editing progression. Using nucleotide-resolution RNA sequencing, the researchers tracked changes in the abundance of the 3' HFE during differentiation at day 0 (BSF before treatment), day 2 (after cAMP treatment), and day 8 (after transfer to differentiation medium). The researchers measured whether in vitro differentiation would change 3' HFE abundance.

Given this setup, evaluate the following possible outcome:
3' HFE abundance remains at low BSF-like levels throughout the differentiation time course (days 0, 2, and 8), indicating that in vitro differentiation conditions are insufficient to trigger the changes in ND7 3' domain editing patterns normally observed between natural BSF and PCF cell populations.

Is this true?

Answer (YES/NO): NO